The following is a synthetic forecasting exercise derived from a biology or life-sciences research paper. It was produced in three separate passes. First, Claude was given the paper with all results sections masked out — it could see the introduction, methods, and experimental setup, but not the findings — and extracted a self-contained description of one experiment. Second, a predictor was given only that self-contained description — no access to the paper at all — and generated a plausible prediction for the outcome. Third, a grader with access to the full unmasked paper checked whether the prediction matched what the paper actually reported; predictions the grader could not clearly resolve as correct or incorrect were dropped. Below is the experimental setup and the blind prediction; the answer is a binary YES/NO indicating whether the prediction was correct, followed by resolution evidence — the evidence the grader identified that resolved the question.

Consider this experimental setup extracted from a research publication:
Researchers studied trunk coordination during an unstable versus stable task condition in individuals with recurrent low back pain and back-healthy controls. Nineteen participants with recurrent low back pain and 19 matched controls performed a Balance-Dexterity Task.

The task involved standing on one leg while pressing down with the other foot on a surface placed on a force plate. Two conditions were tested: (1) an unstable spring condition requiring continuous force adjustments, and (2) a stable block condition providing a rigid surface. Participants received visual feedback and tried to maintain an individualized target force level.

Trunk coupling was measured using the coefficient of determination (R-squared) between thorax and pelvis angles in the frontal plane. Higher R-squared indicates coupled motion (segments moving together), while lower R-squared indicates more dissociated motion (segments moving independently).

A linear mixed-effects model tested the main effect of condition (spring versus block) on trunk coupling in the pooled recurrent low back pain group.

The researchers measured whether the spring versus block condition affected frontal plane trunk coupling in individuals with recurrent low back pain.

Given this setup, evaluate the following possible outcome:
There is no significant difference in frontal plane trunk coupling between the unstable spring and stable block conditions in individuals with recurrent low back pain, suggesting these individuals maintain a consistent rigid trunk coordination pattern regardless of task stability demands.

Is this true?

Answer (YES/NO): NO